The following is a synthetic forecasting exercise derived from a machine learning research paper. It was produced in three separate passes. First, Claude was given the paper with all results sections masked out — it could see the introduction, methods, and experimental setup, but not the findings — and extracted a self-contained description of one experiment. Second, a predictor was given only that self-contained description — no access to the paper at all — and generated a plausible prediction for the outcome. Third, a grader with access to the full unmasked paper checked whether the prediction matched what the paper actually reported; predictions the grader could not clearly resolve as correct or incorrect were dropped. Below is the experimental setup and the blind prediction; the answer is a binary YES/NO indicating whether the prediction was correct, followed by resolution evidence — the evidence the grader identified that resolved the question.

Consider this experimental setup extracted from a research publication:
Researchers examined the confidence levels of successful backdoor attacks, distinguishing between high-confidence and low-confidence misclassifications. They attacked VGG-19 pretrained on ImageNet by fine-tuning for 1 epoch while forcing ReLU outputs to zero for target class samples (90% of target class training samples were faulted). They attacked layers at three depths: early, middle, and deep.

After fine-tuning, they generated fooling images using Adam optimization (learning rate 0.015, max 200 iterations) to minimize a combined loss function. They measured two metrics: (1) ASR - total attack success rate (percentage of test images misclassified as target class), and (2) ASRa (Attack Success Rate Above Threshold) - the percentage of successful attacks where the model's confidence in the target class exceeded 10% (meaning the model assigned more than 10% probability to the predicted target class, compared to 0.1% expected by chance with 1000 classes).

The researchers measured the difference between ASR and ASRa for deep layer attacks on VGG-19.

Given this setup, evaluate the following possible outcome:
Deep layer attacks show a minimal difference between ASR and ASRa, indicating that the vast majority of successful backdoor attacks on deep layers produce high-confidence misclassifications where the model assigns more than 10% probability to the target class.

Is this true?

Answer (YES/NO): YES